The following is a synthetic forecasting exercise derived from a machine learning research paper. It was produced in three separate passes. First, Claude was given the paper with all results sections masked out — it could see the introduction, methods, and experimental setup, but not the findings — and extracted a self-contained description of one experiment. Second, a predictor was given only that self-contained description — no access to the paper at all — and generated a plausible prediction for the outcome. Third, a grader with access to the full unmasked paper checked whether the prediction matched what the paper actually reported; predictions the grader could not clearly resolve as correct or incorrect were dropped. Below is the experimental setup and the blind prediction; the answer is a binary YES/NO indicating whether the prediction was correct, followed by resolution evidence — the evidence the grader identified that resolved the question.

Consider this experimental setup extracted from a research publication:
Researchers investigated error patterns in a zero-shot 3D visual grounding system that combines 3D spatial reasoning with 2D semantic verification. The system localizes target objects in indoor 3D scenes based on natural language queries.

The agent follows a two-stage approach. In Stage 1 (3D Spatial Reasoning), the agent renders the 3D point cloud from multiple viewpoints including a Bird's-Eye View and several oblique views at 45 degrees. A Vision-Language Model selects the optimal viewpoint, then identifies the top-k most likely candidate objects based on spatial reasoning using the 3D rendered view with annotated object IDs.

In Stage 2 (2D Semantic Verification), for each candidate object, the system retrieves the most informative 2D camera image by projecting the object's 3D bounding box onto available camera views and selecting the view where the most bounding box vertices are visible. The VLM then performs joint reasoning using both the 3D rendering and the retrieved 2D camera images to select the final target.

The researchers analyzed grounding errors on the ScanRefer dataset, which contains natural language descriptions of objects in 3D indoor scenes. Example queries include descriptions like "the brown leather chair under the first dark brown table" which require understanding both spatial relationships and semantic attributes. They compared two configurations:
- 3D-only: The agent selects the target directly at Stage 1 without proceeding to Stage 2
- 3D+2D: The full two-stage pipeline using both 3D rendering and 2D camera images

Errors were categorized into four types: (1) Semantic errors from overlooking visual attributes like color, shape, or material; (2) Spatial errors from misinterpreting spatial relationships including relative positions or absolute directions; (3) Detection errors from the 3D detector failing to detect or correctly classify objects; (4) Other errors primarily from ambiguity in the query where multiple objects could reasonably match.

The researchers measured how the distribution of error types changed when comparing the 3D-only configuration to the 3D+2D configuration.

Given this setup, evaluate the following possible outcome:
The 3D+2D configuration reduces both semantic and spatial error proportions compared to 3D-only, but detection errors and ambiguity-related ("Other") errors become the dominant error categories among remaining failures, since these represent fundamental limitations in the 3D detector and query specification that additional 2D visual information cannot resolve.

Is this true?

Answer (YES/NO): NO